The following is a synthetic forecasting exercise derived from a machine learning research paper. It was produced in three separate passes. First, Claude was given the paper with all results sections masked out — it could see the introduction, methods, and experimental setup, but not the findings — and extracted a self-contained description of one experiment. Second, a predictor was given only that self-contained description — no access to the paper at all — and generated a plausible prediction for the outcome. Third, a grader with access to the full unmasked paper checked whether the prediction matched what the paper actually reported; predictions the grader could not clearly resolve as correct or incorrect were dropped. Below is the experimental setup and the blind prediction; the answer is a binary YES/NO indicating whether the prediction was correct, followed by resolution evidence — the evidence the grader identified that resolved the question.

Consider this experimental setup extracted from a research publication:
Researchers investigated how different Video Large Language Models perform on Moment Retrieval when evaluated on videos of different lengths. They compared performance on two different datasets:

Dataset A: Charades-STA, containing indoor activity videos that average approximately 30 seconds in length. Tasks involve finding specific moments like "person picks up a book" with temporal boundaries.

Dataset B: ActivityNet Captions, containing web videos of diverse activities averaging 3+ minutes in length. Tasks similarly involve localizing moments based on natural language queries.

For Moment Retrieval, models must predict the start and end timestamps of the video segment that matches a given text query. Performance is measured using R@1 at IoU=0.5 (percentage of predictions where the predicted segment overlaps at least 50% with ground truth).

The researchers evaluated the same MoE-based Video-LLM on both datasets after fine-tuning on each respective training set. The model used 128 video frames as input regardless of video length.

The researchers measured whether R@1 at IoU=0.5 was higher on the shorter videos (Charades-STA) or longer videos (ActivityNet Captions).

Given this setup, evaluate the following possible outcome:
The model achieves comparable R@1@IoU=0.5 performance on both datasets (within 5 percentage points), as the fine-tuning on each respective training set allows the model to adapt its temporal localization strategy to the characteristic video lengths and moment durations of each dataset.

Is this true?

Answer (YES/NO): NO